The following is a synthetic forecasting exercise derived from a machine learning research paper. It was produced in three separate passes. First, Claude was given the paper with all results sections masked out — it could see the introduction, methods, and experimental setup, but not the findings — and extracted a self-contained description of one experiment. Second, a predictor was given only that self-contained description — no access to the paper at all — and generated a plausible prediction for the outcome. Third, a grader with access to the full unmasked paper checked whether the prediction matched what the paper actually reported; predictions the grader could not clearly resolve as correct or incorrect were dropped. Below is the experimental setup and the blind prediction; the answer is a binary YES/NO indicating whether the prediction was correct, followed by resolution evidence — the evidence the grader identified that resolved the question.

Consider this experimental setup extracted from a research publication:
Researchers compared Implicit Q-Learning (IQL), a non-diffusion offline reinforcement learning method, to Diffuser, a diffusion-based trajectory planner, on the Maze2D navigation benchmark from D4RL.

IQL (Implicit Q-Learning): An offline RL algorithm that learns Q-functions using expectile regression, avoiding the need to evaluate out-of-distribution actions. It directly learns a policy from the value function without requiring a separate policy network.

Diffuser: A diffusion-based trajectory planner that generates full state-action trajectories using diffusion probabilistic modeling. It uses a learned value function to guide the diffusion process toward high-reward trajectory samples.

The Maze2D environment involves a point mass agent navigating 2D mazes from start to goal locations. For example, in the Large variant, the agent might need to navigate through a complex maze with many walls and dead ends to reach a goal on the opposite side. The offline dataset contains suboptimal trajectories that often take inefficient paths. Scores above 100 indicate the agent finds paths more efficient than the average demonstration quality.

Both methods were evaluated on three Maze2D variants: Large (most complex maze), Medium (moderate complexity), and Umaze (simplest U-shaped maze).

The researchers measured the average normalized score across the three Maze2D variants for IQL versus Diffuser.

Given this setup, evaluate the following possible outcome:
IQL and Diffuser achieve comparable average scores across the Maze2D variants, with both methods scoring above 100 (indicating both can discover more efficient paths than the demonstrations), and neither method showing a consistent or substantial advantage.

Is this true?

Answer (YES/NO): NO